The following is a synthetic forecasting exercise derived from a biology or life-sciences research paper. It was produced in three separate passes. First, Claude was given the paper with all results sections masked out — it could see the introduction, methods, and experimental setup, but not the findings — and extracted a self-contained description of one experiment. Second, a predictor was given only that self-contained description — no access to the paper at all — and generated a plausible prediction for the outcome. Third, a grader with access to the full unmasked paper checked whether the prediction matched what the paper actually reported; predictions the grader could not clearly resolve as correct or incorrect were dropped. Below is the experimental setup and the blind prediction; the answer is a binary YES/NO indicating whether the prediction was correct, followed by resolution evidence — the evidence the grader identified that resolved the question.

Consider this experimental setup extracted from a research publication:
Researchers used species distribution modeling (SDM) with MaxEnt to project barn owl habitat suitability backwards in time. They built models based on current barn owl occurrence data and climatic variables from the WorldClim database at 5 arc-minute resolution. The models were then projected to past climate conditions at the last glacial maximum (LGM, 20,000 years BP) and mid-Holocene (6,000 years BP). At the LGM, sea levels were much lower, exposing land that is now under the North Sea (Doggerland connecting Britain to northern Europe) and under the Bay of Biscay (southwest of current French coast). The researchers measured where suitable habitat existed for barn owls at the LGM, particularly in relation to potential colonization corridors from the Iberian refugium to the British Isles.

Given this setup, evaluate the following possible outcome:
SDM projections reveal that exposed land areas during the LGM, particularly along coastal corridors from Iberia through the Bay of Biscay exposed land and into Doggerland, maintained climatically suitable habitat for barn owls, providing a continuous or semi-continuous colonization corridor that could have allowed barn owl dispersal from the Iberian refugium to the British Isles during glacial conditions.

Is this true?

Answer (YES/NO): NO